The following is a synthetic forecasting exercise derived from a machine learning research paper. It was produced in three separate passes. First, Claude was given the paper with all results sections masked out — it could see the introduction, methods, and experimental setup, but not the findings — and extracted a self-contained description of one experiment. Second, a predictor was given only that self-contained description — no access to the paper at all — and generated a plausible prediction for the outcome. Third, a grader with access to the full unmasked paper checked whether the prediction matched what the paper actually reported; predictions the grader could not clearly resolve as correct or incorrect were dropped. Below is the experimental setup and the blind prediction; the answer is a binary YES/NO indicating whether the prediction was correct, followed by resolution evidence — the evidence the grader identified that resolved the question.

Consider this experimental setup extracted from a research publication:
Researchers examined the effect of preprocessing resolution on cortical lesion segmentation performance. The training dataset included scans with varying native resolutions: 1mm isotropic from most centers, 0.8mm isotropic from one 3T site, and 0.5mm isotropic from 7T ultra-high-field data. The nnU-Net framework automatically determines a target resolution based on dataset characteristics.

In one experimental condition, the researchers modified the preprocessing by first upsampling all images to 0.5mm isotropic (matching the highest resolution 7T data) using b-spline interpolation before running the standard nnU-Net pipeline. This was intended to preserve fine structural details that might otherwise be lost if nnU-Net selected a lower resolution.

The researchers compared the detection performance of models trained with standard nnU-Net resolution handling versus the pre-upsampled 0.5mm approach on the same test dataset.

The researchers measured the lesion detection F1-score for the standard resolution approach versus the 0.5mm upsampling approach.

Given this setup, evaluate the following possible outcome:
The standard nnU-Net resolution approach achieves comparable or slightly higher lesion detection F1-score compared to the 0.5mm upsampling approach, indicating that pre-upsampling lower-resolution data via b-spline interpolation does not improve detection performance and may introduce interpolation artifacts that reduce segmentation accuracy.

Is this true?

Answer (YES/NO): NO